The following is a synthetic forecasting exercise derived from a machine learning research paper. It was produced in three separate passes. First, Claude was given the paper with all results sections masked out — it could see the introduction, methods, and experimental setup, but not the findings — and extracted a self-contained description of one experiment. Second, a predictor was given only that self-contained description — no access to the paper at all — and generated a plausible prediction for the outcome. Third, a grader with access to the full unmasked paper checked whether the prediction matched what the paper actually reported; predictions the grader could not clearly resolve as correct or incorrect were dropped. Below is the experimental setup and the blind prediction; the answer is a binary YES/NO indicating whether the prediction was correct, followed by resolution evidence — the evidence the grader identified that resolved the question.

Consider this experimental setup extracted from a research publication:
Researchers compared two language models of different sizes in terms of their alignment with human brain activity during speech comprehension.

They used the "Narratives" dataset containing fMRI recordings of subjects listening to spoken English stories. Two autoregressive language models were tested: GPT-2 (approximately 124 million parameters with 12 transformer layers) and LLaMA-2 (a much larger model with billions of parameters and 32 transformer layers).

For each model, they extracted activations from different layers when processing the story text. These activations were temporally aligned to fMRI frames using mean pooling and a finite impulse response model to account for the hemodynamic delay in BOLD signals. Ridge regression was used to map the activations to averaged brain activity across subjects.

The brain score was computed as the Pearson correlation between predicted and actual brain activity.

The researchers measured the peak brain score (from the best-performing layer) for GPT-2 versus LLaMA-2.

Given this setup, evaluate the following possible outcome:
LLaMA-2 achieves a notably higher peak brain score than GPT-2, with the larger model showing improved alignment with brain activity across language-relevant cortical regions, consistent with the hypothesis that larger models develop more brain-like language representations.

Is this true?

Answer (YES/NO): YES